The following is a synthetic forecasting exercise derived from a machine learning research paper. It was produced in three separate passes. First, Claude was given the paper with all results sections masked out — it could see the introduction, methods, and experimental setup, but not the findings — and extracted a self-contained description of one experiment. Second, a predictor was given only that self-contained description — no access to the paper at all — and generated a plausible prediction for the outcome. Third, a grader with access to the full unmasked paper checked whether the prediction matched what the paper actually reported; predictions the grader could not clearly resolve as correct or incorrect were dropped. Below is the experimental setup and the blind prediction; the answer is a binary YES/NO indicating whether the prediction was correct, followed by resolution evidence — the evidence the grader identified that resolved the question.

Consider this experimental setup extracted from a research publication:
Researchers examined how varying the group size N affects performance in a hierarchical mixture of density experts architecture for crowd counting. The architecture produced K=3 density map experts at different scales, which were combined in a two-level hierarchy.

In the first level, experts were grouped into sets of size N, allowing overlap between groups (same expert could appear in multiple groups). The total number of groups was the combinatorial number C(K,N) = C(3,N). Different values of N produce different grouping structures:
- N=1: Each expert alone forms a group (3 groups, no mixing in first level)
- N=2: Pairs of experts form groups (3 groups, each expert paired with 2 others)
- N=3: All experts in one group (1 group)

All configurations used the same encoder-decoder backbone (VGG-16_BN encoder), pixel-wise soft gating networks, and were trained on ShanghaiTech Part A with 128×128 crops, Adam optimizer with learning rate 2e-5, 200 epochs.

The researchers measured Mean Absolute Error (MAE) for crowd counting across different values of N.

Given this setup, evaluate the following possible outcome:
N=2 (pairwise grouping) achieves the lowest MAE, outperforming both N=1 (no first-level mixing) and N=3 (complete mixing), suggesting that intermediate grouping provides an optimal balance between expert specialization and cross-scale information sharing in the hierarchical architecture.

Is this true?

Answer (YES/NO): YES